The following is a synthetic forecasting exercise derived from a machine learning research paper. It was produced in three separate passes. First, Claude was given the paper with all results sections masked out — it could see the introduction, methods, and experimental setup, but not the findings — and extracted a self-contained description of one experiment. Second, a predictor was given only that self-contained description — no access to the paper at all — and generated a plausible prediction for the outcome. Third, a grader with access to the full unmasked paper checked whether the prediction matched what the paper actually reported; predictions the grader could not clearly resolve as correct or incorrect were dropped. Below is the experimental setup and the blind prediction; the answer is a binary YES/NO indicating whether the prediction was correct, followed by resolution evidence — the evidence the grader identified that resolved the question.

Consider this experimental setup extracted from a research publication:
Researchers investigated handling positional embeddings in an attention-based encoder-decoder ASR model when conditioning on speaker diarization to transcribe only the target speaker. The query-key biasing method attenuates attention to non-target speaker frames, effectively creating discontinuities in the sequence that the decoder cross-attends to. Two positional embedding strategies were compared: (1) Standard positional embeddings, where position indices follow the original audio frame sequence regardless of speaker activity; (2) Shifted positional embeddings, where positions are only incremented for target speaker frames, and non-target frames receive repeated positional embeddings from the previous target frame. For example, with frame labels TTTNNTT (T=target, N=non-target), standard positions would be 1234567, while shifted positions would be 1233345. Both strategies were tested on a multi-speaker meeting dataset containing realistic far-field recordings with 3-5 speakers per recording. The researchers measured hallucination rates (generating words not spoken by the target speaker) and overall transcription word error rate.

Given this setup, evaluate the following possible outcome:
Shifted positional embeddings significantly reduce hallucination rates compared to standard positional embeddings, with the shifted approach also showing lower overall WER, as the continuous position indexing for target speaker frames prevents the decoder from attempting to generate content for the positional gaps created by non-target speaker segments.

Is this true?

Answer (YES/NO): NO